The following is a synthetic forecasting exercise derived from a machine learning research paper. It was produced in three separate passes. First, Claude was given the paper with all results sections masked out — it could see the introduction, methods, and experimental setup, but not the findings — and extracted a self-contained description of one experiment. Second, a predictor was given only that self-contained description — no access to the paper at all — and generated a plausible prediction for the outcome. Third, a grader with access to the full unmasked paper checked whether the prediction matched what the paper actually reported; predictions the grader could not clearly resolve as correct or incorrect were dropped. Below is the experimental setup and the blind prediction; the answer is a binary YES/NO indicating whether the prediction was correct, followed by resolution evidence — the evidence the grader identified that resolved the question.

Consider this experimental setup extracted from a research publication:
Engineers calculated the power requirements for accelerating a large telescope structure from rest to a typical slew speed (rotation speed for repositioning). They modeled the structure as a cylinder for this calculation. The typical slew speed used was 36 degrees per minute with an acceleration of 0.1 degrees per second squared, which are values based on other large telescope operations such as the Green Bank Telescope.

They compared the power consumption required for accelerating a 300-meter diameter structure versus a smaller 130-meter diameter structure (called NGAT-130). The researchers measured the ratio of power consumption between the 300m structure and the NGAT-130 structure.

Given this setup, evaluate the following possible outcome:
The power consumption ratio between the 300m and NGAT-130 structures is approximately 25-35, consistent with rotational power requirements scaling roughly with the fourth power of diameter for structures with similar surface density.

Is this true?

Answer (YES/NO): NO